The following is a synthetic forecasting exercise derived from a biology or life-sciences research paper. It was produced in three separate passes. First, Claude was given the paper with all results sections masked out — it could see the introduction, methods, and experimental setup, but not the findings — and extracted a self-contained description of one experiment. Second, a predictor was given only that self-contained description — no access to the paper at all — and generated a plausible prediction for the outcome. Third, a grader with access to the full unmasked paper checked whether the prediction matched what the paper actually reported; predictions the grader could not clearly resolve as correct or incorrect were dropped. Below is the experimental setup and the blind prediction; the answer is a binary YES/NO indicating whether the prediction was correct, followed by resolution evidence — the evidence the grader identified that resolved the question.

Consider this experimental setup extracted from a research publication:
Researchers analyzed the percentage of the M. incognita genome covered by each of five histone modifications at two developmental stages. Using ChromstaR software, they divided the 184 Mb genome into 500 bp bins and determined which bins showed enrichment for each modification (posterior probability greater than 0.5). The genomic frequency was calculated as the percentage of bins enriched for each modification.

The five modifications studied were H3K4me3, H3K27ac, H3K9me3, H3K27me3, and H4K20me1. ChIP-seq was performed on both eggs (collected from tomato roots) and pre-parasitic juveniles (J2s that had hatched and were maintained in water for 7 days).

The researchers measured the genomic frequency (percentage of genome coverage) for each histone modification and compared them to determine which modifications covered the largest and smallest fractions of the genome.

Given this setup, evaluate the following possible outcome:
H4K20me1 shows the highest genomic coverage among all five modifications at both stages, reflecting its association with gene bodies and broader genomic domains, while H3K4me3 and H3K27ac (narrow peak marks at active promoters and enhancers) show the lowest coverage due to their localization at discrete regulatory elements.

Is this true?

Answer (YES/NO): NO